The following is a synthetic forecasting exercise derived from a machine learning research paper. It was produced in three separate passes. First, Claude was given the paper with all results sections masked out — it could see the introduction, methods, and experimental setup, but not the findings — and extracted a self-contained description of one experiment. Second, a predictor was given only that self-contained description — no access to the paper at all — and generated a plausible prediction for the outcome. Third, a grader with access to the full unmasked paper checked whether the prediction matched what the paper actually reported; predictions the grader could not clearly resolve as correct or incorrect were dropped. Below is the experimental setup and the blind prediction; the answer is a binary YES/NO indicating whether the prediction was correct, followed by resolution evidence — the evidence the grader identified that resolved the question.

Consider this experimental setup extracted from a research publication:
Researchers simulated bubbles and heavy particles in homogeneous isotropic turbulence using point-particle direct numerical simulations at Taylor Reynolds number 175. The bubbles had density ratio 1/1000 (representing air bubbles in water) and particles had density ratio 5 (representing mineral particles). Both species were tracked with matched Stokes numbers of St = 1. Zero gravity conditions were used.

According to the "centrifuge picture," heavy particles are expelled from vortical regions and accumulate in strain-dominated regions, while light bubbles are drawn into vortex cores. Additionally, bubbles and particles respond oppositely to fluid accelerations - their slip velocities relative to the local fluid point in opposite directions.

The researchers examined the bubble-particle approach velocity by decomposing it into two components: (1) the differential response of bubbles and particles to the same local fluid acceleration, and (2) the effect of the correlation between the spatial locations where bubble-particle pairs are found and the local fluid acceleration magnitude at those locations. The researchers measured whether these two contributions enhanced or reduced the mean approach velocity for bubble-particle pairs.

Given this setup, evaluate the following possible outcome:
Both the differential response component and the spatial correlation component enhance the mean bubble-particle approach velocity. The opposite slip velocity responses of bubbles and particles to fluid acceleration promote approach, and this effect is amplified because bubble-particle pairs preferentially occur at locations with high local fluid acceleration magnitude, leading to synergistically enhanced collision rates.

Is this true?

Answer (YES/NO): NO